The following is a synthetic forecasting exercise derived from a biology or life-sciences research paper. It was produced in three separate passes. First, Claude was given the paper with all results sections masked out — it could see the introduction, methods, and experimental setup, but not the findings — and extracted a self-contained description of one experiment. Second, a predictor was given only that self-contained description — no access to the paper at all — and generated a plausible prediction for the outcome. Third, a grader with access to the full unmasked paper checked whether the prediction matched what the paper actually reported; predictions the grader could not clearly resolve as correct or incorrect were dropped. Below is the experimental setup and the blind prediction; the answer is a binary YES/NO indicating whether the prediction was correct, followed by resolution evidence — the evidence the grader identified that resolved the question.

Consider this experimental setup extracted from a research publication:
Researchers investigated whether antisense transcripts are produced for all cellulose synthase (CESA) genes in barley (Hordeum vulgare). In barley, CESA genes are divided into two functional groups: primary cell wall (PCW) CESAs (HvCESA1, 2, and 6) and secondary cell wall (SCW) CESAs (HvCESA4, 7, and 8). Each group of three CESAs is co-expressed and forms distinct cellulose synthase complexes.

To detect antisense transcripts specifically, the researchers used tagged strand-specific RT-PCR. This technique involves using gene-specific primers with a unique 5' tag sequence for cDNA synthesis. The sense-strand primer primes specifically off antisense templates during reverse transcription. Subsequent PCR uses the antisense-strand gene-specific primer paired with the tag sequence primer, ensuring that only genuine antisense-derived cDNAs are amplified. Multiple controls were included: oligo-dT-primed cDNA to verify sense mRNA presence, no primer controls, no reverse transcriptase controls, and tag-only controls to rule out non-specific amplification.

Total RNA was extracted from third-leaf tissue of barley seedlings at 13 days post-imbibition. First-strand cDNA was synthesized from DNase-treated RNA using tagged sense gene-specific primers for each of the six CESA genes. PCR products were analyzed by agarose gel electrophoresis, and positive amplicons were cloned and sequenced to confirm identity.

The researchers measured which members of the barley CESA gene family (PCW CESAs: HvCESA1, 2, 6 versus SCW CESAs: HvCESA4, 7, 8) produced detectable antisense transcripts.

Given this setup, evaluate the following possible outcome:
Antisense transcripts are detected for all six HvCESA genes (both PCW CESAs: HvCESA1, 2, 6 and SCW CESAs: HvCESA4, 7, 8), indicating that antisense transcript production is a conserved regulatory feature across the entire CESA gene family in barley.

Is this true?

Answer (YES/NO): NO